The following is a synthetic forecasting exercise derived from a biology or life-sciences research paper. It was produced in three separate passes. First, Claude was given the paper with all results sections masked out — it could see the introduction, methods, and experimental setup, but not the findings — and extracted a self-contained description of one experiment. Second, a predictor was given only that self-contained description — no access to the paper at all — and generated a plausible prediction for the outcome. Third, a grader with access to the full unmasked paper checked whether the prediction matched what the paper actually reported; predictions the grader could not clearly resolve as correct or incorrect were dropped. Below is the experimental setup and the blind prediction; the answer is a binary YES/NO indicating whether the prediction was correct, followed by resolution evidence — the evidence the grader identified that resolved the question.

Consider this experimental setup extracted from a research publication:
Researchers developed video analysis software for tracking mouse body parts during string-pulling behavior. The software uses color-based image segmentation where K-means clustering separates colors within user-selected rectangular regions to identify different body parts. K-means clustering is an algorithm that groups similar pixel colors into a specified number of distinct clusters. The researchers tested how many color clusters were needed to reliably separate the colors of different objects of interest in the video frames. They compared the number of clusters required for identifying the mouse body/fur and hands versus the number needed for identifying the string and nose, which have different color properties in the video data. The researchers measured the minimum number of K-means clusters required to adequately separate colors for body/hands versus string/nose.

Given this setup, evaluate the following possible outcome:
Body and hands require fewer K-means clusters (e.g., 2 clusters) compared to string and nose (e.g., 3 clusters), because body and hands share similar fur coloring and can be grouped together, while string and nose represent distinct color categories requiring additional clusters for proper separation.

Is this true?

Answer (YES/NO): YES